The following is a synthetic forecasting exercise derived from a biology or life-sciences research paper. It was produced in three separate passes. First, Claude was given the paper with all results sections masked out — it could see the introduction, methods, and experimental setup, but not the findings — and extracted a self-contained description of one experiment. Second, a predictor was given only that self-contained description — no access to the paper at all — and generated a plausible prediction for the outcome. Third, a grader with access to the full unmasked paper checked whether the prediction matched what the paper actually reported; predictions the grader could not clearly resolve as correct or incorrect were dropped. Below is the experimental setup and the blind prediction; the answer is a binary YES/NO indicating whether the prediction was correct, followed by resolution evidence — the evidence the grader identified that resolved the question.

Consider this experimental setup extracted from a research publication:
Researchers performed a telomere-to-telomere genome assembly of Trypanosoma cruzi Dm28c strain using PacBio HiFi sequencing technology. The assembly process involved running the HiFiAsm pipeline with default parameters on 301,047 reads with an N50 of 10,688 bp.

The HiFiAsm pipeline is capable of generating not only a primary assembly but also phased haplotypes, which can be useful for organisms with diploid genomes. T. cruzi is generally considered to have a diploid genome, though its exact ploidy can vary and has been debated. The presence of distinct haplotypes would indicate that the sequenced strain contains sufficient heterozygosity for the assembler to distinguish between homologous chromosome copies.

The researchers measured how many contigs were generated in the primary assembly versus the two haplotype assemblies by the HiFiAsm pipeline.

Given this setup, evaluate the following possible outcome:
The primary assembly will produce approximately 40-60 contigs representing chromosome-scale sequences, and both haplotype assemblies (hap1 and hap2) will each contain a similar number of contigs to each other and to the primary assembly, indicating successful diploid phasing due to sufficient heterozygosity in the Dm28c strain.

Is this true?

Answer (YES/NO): NO